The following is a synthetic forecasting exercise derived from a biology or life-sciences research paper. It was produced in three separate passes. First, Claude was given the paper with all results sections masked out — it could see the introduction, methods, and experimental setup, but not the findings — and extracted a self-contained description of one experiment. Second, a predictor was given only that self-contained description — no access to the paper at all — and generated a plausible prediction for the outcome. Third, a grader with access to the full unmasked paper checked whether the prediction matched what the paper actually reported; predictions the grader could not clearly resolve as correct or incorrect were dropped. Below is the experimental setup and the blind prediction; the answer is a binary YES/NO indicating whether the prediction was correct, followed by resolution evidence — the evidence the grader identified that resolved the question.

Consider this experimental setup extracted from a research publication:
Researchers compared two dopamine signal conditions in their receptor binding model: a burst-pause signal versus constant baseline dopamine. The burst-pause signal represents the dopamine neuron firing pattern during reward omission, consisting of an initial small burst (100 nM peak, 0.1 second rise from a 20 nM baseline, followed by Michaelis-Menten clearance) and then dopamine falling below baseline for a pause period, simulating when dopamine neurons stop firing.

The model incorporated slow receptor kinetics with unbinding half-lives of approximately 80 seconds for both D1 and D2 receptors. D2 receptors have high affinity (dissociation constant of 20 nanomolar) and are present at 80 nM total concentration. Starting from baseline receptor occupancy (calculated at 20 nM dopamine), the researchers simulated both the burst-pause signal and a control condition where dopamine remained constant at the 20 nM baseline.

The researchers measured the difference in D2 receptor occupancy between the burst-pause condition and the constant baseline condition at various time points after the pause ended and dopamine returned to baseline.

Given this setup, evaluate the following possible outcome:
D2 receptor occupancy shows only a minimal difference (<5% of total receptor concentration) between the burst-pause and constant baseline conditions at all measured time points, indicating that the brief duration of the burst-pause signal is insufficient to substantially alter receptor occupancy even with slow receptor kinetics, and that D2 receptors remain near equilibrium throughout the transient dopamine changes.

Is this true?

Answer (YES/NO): NO